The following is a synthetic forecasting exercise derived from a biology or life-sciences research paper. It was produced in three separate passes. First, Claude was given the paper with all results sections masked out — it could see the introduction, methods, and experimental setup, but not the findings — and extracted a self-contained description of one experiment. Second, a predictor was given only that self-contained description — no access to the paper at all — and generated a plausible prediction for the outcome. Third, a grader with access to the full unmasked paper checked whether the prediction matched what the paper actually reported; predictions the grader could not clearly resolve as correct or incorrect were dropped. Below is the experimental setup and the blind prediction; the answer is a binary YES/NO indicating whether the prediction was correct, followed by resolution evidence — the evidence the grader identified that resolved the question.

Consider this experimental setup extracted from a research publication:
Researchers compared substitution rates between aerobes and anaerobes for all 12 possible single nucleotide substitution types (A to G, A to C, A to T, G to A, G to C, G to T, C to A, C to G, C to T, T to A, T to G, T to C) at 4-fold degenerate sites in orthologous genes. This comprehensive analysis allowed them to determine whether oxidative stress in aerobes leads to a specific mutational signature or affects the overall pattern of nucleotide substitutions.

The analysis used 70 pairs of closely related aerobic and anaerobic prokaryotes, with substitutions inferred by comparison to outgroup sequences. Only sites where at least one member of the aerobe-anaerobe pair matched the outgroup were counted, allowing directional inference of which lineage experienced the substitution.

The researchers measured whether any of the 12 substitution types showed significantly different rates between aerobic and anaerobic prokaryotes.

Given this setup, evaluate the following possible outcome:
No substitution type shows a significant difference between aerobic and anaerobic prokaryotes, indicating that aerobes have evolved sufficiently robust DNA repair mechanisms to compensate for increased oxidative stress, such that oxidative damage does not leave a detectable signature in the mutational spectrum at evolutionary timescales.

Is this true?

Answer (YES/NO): YES